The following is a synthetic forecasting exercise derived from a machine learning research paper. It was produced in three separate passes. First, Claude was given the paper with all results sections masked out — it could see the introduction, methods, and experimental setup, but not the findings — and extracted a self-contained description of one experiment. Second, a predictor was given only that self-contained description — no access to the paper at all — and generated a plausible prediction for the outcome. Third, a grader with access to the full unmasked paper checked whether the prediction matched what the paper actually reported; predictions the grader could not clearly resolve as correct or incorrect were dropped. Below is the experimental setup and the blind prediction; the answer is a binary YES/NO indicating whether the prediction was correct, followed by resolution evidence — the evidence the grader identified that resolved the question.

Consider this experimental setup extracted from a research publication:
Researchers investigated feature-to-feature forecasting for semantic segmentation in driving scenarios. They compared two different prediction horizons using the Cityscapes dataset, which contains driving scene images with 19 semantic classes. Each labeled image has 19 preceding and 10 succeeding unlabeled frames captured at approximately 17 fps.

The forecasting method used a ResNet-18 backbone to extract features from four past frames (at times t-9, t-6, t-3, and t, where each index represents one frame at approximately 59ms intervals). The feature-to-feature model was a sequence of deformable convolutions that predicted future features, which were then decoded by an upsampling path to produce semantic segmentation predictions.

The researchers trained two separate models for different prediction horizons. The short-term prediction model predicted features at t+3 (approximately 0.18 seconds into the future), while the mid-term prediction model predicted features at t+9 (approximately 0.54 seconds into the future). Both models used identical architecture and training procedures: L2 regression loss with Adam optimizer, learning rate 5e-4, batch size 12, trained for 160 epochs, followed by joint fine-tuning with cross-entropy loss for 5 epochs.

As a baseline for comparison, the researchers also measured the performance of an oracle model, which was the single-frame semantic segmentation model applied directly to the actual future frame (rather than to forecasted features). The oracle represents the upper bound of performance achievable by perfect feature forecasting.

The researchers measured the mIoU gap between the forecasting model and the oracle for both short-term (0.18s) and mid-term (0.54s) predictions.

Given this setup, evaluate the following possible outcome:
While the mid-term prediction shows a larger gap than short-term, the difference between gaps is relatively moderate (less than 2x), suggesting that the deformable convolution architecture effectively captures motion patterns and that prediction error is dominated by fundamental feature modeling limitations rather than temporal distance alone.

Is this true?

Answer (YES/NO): NO